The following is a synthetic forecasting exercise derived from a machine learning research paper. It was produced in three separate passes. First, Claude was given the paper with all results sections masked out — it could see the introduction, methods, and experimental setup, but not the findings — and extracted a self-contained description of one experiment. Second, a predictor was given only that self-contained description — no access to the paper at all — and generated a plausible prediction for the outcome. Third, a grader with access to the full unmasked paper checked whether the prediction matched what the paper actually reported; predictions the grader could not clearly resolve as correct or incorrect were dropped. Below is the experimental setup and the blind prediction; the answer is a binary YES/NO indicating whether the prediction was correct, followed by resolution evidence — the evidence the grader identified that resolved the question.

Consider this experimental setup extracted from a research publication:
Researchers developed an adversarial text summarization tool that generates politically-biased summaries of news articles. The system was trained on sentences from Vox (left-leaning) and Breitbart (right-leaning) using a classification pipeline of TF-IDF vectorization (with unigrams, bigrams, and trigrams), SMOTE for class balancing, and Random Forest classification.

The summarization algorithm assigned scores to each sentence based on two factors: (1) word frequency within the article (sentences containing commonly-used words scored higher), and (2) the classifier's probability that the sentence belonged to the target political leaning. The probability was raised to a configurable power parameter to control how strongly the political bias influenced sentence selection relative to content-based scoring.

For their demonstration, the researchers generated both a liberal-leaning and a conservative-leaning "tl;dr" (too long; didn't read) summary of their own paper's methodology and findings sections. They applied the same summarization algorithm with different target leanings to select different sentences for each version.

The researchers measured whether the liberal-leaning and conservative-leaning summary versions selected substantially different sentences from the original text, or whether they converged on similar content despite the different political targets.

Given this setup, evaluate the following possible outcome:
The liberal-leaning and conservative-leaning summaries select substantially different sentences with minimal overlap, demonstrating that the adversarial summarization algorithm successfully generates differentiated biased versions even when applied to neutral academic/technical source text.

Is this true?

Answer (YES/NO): YES